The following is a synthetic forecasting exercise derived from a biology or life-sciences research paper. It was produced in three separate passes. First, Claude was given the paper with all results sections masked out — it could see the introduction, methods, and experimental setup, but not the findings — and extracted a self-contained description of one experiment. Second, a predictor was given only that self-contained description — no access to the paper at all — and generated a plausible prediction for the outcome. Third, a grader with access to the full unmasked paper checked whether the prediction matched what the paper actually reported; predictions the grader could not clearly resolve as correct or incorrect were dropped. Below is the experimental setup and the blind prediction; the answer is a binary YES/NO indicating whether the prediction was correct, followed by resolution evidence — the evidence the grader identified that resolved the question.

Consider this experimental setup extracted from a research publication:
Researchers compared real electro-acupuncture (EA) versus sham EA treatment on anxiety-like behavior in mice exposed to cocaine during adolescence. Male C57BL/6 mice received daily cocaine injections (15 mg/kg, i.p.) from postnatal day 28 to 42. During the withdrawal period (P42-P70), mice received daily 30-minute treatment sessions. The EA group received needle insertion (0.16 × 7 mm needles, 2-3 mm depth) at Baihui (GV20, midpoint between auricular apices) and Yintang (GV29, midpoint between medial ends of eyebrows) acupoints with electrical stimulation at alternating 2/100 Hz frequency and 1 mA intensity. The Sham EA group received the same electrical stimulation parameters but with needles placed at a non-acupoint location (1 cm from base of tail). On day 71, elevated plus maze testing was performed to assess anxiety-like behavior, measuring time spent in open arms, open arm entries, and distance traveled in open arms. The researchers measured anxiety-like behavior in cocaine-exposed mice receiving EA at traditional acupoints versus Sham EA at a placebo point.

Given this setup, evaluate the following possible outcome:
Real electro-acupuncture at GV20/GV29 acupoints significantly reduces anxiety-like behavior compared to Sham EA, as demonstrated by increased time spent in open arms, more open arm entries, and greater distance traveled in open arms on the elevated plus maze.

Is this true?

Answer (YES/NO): NO